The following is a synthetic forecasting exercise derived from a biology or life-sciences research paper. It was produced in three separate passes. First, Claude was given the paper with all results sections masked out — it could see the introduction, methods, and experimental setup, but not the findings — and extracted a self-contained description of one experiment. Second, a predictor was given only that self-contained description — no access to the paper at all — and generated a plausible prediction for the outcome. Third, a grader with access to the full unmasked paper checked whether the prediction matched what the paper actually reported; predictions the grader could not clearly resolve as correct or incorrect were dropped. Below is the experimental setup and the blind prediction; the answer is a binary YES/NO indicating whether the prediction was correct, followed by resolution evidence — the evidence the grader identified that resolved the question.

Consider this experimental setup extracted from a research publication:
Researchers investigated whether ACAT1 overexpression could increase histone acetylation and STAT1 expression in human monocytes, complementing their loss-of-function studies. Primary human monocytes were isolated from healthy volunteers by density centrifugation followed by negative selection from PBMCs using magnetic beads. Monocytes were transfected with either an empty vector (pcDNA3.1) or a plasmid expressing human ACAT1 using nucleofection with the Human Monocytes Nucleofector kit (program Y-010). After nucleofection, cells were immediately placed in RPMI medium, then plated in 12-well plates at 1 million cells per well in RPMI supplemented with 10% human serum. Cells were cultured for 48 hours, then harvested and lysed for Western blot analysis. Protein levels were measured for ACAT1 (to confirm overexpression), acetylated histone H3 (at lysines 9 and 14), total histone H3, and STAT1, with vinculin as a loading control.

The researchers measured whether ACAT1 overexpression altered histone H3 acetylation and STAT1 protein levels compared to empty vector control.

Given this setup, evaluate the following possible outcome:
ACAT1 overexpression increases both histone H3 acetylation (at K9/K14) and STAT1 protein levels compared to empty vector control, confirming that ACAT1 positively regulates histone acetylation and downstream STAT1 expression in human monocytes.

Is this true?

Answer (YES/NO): YES